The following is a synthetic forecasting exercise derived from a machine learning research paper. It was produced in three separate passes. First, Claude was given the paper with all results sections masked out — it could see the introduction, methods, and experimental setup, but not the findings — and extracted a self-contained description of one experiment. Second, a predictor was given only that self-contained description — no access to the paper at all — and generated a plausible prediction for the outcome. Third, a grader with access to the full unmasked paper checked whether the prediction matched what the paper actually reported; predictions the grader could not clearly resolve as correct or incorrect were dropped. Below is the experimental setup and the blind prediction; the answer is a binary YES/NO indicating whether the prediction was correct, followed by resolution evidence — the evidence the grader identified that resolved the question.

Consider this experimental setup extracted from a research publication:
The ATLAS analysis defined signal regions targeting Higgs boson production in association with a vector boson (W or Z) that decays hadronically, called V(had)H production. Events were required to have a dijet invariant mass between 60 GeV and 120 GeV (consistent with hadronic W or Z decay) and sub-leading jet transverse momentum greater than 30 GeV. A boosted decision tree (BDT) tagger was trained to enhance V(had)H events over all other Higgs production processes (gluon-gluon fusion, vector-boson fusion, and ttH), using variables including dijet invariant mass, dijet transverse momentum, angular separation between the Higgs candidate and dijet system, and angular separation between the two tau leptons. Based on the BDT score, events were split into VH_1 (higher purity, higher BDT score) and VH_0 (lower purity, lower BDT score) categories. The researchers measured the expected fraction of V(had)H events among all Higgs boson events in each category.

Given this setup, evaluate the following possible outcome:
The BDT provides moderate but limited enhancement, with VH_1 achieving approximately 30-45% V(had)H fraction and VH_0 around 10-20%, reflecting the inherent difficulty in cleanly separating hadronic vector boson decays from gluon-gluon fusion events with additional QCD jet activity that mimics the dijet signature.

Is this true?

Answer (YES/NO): NO